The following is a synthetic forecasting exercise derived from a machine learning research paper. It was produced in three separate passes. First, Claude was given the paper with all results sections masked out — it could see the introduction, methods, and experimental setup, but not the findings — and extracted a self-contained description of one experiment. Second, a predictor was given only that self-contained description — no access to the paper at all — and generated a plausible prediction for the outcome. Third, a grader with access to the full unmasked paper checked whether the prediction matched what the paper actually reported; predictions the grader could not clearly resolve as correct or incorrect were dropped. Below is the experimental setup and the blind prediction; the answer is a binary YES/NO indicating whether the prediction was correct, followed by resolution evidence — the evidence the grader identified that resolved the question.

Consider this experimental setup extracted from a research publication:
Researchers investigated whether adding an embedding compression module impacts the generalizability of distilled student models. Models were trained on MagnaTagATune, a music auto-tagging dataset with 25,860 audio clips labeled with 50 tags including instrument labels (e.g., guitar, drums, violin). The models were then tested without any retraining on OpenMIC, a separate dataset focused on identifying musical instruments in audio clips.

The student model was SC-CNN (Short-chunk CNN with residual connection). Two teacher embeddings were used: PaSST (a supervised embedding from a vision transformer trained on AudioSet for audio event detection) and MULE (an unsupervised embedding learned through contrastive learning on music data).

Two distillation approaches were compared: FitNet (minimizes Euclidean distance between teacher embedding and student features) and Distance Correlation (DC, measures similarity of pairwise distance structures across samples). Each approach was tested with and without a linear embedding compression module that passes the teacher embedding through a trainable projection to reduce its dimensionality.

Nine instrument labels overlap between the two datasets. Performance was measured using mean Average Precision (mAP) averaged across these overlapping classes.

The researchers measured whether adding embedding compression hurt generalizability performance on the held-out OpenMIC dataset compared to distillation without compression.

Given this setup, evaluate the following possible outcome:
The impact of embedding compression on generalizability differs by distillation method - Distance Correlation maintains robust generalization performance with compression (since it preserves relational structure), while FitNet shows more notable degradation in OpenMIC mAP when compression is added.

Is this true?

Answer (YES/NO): NO